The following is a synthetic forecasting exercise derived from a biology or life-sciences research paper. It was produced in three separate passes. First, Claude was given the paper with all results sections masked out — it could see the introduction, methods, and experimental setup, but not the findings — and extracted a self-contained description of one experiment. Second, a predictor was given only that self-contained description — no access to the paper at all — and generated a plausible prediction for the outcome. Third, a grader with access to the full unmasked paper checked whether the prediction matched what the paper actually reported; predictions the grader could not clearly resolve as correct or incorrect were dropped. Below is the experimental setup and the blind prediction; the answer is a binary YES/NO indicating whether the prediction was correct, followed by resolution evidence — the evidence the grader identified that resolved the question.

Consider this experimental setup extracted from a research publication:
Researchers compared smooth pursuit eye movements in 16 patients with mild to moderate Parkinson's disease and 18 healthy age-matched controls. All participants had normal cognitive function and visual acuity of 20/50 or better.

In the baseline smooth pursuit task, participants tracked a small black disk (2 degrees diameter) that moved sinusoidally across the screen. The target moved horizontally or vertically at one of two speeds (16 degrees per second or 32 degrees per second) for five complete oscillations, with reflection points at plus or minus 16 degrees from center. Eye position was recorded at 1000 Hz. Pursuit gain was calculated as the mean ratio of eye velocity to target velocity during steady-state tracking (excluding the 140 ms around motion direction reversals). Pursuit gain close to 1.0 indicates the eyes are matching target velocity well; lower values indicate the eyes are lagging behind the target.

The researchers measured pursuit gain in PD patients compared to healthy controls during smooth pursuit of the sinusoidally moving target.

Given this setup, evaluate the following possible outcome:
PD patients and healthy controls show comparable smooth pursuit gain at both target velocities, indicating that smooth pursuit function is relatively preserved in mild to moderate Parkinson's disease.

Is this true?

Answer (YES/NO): YES